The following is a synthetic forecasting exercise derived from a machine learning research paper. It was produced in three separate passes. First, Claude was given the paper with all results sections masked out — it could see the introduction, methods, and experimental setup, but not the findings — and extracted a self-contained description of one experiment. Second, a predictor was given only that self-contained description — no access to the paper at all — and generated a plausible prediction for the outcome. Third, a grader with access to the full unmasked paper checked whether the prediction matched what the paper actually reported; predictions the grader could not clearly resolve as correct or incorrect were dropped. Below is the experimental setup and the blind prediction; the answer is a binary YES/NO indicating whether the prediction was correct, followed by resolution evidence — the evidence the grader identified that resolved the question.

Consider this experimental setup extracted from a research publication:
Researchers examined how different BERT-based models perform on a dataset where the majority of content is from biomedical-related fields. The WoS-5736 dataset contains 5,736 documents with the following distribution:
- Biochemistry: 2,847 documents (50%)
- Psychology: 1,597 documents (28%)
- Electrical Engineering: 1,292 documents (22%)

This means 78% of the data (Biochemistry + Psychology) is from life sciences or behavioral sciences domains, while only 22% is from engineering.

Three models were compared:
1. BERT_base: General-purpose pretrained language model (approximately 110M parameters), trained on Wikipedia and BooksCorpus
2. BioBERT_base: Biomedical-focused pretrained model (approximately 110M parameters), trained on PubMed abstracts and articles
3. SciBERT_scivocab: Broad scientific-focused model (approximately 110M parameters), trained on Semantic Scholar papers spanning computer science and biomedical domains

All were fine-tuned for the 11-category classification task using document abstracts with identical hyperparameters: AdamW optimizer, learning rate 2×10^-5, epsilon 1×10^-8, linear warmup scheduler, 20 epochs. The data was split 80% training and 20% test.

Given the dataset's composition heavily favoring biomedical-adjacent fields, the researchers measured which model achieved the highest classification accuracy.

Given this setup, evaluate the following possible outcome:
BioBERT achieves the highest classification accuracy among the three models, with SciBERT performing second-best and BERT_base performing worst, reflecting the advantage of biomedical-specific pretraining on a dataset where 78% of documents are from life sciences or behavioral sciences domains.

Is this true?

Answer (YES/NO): NO